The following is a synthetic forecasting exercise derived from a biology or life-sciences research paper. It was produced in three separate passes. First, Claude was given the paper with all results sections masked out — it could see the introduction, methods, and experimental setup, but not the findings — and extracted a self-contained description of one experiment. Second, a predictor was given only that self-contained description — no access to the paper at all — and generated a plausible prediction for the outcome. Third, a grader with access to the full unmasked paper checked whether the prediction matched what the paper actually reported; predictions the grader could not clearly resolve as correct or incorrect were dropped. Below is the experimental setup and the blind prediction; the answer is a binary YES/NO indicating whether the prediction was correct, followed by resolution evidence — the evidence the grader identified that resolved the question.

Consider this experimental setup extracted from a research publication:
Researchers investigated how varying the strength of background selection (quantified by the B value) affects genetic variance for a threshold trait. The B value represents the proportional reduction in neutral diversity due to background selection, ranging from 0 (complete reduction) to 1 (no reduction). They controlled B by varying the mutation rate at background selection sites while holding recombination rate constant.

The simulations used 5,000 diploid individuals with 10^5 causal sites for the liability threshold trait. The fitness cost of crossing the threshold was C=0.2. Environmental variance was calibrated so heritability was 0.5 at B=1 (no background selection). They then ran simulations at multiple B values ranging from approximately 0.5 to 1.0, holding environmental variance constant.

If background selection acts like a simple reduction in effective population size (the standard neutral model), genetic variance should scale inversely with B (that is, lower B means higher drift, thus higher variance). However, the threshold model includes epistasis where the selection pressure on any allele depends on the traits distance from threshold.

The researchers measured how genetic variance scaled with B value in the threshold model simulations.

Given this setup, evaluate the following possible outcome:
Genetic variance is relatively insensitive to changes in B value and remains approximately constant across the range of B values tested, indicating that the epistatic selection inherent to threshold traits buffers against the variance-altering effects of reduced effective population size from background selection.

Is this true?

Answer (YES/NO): NO